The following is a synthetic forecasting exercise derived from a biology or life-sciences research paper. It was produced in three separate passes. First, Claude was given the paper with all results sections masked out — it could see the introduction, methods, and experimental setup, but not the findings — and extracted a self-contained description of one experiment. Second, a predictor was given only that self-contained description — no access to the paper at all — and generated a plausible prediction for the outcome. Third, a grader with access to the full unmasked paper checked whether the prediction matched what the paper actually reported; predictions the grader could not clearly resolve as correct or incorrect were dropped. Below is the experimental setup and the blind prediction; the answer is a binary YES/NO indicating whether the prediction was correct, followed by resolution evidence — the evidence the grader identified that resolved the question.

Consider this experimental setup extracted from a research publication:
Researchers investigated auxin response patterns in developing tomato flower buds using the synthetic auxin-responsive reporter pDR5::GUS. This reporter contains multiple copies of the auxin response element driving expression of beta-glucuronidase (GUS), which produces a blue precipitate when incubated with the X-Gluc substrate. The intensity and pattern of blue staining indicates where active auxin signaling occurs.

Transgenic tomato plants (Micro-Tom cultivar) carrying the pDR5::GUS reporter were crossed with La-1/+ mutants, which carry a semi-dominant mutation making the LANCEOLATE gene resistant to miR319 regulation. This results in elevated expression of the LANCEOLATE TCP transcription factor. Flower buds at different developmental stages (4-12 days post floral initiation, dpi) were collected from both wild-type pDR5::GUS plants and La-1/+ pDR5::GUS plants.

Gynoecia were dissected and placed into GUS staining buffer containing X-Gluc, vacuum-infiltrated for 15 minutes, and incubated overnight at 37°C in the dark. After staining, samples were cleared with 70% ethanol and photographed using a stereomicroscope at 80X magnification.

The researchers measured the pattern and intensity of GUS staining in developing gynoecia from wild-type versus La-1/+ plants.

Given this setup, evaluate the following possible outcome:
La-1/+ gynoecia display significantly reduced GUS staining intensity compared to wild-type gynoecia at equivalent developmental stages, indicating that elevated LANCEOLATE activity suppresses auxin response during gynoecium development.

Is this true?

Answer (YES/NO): YES